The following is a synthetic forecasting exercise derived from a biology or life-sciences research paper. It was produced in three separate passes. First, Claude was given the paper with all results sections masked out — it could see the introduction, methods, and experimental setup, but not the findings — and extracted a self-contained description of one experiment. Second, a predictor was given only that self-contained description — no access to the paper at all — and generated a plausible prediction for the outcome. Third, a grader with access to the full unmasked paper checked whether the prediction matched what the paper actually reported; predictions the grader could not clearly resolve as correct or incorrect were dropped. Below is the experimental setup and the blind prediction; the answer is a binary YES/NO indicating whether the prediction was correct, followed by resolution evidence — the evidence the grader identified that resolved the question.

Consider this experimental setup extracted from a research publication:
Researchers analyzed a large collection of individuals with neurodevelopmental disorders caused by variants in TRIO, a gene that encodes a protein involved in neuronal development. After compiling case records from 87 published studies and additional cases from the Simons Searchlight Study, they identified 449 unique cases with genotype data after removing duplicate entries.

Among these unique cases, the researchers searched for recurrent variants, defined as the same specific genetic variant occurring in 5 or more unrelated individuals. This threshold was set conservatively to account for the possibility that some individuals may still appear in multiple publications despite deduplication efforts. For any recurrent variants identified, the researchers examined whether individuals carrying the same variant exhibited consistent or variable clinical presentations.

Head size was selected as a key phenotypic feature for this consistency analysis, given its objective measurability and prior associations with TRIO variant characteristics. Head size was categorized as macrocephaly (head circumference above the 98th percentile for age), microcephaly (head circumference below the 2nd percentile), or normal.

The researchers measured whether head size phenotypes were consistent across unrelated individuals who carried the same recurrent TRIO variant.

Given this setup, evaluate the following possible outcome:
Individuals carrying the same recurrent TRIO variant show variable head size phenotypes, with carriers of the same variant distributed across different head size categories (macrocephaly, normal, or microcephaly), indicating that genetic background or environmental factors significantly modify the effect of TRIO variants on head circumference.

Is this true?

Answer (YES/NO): NO